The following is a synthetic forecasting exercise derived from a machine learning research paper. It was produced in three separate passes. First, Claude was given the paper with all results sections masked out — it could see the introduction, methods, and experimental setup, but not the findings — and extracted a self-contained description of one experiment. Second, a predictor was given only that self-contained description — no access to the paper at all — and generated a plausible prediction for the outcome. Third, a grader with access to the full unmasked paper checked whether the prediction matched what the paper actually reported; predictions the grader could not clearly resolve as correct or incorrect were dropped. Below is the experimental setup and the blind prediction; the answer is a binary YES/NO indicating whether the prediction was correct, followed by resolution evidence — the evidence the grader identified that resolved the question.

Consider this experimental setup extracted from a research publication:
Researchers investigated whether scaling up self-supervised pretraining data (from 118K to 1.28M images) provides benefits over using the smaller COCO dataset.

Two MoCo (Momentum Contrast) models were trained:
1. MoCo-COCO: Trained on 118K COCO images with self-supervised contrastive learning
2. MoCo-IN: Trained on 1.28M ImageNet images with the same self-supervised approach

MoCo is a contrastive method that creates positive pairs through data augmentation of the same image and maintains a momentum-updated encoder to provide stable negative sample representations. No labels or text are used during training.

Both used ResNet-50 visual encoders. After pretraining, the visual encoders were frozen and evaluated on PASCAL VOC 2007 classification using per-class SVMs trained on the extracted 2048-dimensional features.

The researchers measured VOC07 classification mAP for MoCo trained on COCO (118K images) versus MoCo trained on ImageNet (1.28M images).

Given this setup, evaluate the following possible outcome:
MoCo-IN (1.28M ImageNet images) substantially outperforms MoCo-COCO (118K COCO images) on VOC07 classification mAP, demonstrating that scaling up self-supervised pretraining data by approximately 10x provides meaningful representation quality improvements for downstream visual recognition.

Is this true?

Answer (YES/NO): YES